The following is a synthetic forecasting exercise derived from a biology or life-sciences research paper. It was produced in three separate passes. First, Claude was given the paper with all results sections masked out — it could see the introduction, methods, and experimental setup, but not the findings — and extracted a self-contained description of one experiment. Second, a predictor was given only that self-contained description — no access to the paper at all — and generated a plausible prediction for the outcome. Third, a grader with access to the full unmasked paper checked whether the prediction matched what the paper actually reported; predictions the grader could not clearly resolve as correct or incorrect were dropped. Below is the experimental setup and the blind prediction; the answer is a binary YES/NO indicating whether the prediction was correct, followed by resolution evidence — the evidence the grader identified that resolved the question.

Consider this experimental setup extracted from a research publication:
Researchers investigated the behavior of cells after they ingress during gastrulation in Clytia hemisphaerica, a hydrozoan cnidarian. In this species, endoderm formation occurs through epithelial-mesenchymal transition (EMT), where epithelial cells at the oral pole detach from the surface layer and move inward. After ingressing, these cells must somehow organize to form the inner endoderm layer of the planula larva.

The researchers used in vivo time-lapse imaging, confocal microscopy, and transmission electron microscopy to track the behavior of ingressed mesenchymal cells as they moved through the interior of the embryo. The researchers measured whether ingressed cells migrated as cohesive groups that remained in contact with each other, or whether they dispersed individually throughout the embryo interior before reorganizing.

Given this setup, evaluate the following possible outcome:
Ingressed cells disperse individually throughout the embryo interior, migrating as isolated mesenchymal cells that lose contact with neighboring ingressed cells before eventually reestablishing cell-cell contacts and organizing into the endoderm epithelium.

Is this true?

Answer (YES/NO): NO